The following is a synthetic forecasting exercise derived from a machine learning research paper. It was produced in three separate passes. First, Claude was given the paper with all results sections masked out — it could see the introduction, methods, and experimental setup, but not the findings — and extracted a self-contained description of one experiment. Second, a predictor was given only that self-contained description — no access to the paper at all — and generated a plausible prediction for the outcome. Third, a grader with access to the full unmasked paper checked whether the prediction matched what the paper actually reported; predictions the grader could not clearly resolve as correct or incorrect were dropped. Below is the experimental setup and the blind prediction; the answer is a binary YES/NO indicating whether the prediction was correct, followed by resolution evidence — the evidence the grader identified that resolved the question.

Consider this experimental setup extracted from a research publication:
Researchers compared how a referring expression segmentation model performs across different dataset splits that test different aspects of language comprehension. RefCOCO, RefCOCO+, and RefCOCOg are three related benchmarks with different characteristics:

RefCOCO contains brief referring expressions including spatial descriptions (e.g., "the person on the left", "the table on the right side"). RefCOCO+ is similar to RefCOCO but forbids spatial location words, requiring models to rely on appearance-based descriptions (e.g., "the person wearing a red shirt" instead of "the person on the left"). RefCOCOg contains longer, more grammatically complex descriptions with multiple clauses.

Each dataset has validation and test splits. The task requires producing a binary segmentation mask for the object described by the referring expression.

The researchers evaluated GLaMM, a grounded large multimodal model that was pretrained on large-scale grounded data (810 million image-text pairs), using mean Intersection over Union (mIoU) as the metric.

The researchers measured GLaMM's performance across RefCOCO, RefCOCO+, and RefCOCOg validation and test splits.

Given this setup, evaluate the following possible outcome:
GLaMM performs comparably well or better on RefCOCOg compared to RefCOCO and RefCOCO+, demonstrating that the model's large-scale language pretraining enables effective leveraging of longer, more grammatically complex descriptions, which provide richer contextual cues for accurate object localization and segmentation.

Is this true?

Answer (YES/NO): NO